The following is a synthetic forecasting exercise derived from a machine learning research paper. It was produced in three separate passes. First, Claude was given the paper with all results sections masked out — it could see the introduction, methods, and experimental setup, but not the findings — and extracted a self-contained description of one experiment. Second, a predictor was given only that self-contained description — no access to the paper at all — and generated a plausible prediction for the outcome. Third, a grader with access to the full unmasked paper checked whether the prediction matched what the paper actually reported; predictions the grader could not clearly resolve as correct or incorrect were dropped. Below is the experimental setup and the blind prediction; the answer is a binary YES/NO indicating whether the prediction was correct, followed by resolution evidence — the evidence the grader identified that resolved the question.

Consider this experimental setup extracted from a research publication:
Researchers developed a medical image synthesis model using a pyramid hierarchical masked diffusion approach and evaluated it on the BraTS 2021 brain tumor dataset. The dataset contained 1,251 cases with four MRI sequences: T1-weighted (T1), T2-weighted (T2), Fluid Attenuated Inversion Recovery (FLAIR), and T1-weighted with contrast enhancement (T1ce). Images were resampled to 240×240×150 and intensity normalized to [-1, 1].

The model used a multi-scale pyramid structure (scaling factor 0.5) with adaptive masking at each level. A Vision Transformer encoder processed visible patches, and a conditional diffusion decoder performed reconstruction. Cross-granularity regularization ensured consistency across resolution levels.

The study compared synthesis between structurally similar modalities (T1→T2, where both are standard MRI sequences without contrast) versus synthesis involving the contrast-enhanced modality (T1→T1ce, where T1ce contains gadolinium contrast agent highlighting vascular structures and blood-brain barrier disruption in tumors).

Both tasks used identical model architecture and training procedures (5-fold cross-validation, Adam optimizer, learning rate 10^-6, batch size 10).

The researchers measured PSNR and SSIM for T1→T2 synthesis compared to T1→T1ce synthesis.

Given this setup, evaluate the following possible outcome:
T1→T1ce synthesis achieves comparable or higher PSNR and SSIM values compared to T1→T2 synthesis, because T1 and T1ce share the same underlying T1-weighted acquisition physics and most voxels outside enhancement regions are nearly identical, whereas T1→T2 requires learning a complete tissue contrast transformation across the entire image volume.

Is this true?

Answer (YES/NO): YES